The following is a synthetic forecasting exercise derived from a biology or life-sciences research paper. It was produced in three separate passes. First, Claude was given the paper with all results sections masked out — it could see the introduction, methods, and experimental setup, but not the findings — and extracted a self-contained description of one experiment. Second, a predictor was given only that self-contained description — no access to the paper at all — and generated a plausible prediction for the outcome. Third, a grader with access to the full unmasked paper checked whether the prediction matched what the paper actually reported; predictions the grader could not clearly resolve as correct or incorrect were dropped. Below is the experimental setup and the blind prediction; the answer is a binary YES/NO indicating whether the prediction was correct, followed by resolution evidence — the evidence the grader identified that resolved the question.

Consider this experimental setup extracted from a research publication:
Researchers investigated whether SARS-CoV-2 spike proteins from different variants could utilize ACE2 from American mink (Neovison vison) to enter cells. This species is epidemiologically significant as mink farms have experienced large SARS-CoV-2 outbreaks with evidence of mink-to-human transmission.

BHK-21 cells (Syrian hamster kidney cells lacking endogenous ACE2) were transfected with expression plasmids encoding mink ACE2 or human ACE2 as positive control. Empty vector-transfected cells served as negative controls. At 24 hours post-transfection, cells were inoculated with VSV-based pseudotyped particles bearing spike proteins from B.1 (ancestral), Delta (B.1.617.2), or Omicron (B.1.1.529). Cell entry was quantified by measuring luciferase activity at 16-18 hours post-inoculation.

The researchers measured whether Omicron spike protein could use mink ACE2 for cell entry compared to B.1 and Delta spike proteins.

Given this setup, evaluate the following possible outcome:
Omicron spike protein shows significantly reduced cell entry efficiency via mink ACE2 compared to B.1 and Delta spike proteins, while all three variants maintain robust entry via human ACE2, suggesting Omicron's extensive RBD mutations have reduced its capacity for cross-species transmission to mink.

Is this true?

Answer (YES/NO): NO